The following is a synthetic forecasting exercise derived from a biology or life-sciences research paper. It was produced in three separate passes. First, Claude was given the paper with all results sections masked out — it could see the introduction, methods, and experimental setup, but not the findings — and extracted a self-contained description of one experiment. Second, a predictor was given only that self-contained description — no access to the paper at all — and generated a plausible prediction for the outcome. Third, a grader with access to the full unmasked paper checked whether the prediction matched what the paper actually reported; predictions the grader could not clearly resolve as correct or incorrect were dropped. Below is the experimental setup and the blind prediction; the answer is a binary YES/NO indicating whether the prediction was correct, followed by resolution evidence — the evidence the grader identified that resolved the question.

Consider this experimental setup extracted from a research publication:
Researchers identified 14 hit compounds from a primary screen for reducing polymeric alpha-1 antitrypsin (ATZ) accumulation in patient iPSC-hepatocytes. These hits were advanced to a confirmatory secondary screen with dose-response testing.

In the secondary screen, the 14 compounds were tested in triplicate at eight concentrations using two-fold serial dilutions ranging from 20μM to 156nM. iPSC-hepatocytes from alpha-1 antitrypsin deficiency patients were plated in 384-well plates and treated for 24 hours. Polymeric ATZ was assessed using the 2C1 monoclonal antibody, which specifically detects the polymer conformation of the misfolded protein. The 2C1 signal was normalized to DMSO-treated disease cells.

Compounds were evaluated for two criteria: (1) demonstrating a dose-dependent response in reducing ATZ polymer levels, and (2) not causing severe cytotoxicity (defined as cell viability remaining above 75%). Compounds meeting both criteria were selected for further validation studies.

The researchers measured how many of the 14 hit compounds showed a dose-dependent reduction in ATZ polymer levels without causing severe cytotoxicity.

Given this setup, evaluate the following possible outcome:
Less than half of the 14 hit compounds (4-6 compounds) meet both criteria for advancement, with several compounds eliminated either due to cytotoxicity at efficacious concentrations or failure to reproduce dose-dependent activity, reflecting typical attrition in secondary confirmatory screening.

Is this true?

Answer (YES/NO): NO